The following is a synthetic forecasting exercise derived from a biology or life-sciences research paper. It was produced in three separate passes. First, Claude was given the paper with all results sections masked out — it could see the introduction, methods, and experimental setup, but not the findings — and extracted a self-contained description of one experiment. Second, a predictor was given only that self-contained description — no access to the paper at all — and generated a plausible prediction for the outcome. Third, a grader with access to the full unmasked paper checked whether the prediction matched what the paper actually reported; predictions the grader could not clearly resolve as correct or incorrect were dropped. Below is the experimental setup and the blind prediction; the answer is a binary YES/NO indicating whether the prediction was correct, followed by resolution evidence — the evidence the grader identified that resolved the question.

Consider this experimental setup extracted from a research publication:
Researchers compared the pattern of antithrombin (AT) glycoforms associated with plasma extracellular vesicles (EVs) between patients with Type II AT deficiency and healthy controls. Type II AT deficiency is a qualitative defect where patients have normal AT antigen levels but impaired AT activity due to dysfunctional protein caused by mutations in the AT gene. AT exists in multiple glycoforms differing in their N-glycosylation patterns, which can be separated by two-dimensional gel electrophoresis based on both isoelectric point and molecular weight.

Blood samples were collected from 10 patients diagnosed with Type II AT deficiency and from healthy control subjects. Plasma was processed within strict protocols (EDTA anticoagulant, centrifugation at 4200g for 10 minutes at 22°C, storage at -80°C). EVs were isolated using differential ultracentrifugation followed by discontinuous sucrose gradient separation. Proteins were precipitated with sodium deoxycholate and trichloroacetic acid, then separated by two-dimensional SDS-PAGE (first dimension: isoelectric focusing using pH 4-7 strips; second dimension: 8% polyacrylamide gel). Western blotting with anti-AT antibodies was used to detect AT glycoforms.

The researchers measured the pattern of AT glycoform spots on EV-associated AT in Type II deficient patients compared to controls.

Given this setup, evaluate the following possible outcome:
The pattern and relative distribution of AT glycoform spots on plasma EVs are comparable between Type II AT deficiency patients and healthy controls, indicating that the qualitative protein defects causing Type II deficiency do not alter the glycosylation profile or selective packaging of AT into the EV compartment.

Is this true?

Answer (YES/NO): NO